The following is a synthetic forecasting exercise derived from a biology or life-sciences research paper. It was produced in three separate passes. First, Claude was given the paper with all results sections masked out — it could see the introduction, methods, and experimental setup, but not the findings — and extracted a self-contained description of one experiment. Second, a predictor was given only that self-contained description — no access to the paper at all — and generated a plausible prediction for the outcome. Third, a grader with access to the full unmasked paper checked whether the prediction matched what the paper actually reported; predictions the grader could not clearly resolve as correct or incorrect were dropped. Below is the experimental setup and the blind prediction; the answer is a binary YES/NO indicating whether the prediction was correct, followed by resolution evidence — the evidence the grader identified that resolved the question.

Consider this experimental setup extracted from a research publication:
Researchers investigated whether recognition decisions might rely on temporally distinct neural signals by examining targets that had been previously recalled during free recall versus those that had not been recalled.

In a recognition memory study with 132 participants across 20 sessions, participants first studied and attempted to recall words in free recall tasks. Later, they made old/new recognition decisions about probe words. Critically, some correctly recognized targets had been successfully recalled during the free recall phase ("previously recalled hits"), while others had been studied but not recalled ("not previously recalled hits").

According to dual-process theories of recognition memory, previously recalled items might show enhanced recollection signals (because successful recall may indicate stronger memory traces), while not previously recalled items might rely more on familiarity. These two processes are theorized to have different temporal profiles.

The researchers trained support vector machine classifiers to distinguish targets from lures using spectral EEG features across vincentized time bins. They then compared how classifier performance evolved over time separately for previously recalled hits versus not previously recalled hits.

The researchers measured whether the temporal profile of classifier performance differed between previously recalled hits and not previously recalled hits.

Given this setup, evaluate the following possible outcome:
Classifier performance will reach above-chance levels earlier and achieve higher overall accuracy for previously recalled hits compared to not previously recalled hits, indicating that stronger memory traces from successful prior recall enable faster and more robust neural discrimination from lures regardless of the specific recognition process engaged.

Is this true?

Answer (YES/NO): NO